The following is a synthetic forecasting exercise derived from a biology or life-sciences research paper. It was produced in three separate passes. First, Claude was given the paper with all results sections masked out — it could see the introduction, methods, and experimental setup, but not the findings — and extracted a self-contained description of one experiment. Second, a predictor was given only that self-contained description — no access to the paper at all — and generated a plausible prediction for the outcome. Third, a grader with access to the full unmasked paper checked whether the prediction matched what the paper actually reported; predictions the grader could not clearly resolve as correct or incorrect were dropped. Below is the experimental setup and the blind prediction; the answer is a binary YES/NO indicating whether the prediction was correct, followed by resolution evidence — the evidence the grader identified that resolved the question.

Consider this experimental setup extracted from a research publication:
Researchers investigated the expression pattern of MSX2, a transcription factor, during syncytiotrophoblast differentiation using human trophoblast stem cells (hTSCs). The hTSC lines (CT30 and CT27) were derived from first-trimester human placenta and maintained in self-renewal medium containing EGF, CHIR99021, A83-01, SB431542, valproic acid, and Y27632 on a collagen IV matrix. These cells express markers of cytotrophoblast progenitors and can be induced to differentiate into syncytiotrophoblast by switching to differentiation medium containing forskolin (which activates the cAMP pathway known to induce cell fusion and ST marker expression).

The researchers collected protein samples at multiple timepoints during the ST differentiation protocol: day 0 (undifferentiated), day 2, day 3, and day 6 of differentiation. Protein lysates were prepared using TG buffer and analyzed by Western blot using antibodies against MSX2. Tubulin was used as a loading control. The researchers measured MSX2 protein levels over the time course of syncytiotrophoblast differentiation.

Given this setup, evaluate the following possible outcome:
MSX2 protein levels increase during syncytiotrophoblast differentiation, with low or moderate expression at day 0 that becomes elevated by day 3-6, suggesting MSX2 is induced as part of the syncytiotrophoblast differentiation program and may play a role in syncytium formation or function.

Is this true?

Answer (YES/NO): NO